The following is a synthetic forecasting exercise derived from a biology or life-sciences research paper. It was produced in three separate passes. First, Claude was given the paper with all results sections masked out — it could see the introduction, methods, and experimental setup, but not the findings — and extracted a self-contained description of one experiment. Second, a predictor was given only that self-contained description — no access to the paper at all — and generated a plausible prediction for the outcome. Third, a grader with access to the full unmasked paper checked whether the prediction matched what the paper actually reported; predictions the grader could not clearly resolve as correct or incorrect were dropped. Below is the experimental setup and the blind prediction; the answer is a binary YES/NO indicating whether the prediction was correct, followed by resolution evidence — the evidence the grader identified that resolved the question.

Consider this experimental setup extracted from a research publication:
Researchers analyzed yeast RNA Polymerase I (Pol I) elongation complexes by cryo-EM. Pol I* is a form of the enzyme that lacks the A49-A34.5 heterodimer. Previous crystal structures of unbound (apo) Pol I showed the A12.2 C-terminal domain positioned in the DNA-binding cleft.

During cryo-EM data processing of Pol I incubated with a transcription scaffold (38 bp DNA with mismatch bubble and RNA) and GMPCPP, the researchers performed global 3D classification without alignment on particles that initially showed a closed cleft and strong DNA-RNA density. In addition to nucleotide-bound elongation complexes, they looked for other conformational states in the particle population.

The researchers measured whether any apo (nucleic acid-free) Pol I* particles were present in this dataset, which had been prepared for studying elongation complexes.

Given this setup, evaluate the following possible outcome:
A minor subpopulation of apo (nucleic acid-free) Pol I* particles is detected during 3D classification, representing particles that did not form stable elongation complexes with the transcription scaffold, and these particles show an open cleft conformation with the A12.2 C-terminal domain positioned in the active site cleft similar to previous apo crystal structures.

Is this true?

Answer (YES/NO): NO